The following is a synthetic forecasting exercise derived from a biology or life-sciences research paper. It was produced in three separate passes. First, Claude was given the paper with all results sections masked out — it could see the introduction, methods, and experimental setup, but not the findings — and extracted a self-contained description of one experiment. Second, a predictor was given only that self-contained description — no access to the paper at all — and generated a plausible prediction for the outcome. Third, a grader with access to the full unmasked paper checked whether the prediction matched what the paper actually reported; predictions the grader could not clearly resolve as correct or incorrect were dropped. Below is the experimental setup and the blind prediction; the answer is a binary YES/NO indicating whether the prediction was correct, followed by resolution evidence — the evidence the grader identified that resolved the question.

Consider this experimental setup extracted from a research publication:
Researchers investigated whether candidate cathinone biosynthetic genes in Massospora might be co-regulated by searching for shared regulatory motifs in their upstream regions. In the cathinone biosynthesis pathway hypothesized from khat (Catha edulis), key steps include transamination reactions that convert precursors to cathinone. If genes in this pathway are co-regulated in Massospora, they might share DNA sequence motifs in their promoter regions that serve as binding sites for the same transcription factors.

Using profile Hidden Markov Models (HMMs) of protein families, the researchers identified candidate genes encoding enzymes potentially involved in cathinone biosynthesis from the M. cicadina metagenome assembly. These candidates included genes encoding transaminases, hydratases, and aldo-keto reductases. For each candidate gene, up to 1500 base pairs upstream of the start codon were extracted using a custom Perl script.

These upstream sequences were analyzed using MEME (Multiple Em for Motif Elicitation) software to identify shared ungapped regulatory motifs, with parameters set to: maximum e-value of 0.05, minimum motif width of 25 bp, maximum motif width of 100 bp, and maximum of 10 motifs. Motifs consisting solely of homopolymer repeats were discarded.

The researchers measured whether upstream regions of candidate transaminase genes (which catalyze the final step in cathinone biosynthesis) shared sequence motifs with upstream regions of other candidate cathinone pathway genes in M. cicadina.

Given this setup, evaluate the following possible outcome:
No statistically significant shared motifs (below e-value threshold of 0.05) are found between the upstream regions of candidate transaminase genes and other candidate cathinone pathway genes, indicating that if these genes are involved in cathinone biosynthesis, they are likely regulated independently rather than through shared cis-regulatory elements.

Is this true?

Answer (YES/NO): NO